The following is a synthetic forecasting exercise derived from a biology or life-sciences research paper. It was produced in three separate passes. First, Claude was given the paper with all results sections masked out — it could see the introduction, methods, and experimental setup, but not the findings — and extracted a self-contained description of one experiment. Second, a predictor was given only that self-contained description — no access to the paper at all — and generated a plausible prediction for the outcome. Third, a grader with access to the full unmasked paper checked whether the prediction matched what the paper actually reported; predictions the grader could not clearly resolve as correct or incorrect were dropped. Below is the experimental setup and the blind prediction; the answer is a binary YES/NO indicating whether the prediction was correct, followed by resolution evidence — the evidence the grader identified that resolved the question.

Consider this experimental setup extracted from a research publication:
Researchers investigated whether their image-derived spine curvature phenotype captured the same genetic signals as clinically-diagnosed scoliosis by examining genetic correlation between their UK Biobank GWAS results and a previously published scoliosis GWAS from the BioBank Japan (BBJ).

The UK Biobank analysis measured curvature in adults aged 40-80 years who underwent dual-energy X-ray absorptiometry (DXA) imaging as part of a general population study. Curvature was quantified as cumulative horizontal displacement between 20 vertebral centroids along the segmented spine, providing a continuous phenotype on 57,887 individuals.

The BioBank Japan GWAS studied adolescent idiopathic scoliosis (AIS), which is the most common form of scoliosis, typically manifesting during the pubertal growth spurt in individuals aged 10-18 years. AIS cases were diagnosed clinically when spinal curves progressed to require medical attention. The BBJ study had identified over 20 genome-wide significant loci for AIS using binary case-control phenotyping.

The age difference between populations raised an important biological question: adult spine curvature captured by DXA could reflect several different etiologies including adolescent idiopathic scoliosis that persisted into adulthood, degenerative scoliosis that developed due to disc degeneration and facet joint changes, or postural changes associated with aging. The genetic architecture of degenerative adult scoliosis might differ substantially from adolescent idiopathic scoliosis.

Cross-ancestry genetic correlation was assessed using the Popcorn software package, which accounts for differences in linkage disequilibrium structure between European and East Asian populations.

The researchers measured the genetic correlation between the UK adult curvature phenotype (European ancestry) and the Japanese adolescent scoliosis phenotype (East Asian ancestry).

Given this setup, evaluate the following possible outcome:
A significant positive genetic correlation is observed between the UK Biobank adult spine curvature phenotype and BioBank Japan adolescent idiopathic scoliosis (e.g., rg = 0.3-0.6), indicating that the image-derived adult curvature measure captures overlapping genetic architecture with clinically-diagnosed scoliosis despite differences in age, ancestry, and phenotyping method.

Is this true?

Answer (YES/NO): YES